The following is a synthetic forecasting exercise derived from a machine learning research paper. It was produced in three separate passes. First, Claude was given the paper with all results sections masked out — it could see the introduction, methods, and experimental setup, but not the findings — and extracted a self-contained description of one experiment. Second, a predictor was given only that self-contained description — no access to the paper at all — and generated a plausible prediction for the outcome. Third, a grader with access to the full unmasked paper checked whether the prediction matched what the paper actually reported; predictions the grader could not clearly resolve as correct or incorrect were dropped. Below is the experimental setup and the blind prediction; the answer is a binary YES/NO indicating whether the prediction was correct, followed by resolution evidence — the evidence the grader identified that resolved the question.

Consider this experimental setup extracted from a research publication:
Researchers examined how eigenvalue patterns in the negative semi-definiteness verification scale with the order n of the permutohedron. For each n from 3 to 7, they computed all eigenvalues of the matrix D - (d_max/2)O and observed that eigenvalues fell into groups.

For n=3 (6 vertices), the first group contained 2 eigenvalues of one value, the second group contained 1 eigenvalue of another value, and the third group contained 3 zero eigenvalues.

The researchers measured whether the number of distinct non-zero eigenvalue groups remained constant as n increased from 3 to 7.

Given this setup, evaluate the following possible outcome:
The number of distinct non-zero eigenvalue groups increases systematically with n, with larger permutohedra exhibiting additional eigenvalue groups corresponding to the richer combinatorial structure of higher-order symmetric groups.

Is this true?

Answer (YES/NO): NO